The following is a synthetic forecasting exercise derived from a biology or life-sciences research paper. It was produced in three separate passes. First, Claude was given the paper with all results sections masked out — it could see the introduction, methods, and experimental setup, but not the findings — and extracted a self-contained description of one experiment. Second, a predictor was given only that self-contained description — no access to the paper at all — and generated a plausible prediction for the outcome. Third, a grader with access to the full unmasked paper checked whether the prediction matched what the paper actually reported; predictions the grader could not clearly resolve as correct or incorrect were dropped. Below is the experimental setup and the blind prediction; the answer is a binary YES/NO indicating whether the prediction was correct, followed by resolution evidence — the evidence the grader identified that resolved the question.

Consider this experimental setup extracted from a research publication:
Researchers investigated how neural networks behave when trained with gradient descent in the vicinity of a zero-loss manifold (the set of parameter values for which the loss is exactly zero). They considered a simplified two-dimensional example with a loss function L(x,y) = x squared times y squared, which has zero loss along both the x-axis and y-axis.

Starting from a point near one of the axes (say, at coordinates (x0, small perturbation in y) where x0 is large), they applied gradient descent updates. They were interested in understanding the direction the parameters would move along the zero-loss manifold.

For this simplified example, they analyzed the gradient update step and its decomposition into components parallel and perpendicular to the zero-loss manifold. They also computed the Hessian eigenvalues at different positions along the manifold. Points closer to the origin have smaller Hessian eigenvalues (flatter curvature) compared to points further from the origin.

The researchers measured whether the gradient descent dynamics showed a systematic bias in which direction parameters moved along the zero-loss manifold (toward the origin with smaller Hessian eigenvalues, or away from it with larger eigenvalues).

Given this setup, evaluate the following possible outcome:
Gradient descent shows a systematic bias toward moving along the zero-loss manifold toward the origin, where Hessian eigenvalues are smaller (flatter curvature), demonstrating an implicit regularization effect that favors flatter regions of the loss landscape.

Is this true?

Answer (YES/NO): YES